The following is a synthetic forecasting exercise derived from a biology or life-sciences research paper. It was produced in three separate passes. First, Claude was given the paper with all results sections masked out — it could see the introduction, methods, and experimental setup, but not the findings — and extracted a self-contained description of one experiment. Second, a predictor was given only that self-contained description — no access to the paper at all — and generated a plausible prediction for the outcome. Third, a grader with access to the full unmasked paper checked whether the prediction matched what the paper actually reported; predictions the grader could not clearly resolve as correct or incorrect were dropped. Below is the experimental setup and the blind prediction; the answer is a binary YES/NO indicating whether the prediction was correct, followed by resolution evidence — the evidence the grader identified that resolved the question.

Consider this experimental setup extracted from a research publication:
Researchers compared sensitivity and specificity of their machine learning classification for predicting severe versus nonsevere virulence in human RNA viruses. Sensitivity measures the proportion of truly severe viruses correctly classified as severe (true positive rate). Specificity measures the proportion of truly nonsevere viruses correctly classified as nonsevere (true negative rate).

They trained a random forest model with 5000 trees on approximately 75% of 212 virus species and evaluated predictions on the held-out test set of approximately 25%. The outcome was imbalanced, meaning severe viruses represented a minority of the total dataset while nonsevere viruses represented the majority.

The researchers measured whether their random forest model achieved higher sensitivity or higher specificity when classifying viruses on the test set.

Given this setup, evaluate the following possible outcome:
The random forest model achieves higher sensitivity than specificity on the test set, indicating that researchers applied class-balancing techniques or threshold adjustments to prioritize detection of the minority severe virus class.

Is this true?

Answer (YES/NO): NO